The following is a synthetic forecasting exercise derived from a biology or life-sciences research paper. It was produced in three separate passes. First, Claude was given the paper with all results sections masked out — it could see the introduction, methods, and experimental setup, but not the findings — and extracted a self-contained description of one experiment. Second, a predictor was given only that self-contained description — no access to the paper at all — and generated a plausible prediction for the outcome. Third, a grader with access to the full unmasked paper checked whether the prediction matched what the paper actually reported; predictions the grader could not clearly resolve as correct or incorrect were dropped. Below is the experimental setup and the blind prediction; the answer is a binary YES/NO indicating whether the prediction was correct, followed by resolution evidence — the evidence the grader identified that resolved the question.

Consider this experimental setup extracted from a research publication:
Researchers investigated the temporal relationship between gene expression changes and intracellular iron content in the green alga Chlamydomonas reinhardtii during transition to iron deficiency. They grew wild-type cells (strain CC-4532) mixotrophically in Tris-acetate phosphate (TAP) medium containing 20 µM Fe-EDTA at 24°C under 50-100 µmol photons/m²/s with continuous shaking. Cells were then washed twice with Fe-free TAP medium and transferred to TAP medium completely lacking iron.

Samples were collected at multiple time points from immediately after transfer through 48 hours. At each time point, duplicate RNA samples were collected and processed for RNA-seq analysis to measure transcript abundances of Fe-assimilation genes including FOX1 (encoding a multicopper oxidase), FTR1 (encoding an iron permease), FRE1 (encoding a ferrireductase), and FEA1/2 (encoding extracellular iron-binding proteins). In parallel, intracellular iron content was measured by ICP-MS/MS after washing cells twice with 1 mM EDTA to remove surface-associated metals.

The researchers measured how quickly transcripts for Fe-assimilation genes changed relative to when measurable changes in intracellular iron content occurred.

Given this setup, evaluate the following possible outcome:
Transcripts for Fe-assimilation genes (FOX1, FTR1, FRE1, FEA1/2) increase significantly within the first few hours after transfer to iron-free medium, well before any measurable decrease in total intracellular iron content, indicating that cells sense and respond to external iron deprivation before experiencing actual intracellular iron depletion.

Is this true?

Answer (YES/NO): YES